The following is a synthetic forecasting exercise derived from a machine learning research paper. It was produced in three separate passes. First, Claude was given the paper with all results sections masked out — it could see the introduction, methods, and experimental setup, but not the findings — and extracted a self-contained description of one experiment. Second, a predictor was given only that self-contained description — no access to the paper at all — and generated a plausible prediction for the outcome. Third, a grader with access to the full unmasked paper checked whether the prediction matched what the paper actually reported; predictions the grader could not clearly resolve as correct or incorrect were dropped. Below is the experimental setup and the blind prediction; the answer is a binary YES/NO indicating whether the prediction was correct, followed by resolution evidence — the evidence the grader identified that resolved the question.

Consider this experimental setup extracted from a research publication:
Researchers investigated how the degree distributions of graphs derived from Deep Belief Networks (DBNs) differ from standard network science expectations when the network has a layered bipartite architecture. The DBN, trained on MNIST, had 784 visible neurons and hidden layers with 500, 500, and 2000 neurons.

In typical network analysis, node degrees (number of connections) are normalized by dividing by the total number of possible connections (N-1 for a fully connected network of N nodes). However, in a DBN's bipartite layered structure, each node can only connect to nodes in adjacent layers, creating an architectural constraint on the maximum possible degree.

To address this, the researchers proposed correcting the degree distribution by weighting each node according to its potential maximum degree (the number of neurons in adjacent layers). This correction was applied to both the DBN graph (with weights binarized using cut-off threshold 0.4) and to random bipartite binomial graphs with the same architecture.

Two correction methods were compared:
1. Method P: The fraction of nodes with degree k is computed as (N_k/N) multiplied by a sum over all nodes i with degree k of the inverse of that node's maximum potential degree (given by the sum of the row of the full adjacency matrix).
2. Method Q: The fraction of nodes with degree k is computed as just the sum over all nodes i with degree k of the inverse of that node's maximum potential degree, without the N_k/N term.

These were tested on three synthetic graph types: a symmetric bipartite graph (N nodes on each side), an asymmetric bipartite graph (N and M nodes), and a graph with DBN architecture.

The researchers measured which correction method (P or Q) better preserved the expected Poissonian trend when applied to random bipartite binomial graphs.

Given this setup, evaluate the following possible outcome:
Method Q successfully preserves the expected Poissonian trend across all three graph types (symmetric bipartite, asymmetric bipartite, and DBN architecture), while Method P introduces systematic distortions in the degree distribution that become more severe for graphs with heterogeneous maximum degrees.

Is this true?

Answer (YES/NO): NO